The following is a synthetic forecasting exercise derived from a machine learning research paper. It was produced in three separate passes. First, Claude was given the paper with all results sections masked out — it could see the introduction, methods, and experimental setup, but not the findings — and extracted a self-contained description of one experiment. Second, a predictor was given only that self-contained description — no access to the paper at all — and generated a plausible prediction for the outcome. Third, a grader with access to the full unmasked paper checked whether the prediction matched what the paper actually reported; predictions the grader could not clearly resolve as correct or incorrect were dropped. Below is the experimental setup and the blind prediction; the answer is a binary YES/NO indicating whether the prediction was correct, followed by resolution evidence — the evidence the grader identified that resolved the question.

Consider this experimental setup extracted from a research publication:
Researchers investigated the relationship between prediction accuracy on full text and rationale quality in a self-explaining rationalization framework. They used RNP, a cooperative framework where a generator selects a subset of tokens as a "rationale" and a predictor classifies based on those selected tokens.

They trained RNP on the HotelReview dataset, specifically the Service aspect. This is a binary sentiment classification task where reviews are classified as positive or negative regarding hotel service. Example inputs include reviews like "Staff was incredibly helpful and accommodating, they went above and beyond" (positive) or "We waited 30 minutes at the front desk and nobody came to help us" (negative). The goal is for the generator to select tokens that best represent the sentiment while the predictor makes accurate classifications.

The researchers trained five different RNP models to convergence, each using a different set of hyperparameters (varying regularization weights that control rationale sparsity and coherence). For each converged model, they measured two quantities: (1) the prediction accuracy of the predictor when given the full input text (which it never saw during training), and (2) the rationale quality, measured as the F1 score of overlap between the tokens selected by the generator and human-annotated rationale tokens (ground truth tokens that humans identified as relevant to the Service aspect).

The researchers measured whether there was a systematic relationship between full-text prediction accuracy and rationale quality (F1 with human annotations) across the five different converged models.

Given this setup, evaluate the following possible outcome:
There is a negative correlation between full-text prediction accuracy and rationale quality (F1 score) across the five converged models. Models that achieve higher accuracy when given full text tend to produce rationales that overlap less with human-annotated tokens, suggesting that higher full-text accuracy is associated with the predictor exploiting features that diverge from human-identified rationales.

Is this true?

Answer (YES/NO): NO